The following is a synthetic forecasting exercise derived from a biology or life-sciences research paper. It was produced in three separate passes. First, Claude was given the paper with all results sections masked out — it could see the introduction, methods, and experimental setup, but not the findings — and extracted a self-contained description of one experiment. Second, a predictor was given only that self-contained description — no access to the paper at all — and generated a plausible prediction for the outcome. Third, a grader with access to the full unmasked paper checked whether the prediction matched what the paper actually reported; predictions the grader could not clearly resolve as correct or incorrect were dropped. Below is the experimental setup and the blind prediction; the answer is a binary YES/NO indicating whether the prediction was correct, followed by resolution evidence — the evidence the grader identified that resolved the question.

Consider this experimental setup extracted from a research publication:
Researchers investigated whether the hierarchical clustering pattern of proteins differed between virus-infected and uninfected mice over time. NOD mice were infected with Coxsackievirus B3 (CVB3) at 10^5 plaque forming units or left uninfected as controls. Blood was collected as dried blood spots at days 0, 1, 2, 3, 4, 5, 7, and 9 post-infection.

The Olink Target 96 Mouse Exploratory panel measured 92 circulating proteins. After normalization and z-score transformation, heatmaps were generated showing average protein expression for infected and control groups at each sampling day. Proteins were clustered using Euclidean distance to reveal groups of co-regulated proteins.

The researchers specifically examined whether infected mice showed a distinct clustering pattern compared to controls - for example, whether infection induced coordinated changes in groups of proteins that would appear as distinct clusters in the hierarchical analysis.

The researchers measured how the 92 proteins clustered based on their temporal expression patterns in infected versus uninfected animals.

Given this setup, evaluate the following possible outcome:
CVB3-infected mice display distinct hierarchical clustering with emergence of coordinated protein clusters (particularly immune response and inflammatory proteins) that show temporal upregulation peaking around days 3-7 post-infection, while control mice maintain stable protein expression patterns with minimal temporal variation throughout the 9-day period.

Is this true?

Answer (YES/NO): YES